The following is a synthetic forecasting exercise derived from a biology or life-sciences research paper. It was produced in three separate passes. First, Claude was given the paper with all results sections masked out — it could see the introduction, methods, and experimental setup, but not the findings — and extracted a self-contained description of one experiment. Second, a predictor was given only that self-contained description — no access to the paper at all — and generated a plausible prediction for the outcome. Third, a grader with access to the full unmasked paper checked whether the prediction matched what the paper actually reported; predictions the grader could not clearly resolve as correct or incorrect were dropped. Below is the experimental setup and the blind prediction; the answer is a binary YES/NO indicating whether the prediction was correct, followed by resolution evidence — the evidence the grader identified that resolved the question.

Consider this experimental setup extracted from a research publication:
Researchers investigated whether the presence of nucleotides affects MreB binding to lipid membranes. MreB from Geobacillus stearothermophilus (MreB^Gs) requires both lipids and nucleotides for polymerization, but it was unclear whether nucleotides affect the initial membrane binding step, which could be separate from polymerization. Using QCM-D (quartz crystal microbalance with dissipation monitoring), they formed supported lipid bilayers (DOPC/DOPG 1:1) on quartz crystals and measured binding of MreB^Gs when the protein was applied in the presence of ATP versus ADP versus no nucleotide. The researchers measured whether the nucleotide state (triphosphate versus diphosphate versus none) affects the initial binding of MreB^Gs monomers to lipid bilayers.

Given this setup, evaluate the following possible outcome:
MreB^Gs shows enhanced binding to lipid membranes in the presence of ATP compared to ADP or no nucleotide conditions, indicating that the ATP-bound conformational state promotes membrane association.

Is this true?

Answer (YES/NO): NO